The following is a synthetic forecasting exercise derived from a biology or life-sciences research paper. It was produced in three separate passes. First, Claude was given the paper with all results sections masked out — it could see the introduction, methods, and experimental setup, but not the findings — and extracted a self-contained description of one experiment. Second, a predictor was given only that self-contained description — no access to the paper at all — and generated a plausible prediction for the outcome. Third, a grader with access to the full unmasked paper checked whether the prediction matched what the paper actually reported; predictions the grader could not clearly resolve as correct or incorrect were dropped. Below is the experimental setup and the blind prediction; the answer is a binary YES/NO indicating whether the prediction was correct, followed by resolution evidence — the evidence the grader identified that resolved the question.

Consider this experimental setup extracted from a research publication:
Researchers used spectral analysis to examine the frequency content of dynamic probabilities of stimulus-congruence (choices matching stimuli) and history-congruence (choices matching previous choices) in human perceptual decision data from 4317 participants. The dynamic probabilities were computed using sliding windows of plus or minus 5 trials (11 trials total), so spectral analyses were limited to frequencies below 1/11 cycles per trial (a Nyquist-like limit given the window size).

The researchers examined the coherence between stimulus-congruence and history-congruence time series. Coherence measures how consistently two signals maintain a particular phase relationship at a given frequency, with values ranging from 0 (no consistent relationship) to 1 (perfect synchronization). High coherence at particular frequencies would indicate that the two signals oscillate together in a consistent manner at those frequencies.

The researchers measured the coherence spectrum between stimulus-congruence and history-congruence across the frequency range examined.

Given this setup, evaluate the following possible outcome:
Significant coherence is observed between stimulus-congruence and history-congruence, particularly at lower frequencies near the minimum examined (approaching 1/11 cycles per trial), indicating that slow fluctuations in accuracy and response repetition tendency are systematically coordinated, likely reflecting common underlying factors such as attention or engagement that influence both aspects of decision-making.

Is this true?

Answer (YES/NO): NO